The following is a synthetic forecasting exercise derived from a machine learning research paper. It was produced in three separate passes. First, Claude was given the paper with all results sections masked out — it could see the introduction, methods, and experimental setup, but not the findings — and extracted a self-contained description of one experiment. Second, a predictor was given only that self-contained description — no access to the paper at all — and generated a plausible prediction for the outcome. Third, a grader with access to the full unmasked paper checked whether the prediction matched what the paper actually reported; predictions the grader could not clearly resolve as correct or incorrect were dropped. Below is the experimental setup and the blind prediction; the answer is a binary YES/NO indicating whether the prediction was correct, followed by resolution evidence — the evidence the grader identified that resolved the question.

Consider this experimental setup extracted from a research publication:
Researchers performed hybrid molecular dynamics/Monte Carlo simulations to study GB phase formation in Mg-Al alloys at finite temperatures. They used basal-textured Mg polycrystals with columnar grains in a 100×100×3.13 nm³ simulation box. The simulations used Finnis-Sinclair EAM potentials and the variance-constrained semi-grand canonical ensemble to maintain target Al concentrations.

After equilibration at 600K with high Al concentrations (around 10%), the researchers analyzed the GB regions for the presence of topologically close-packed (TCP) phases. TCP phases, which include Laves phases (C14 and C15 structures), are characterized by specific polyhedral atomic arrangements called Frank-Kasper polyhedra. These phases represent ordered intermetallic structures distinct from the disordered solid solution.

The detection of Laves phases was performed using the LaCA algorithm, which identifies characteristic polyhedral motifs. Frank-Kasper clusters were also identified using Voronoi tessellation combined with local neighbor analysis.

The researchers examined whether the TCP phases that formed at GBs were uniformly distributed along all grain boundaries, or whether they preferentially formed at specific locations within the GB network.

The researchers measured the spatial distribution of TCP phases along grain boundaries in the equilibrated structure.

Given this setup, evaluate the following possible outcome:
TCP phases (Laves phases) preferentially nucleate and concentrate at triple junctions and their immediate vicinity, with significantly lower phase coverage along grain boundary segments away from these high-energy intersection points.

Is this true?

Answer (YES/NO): NO